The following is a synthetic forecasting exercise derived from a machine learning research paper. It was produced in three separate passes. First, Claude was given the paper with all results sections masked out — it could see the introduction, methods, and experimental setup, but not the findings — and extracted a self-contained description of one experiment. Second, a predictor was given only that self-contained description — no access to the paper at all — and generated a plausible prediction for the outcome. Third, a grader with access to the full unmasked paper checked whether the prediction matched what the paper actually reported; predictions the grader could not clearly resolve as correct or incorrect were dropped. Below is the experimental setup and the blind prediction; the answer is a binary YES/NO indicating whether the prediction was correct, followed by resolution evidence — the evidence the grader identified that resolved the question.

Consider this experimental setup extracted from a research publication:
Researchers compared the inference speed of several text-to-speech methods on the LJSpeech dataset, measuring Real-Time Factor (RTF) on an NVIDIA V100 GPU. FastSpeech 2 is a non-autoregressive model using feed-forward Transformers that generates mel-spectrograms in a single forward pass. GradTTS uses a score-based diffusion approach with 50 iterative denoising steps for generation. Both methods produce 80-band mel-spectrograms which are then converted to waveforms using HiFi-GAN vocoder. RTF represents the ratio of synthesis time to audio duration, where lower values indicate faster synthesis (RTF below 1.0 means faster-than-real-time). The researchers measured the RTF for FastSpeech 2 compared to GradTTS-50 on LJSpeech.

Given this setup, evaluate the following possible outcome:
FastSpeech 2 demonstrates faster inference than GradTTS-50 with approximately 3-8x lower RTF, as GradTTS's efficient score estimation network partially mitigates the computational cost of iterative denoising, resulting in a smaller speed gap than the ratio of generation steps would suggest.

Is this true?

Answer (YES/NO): NO